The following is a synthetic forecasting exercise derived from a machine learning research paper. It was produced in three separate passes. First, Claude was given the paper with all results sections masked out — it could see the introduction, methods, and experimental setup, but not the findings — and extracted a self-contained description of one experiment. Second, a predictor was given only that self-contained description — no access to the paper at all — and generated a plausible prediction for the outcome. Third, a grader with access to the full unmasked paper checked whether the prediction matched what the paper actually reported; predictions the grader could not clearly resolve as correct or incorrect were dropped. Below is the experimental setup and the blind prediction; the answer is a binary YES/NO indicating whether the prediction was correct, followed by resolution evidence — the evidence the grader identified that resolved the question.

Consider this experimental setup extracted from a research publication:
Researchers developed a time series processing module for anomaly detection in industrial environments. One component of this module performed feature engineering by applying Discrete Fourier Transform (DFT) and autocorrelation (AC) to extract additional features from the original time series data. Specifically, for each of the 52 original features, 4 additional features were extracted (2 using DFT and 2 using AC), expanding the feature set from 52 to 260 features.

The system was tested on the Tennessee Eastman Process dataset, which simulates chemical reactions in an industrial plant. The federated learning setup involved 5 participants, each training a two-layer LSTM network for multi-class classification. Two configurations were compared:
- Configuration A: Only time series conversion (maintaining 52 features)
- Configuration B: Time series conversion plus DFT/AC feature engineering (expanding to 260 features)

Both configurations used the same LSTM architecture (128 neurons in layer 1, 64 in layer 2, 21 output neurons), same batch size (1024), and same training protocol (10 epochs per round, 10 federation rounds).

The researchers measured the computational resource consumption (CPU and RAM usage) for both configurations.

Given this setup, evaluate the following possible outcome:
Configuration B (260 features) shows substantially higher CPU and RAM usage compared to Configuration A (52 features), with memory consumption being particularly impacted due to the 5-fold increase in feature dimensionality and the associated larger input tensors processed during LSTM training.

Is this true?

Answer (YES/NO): NO